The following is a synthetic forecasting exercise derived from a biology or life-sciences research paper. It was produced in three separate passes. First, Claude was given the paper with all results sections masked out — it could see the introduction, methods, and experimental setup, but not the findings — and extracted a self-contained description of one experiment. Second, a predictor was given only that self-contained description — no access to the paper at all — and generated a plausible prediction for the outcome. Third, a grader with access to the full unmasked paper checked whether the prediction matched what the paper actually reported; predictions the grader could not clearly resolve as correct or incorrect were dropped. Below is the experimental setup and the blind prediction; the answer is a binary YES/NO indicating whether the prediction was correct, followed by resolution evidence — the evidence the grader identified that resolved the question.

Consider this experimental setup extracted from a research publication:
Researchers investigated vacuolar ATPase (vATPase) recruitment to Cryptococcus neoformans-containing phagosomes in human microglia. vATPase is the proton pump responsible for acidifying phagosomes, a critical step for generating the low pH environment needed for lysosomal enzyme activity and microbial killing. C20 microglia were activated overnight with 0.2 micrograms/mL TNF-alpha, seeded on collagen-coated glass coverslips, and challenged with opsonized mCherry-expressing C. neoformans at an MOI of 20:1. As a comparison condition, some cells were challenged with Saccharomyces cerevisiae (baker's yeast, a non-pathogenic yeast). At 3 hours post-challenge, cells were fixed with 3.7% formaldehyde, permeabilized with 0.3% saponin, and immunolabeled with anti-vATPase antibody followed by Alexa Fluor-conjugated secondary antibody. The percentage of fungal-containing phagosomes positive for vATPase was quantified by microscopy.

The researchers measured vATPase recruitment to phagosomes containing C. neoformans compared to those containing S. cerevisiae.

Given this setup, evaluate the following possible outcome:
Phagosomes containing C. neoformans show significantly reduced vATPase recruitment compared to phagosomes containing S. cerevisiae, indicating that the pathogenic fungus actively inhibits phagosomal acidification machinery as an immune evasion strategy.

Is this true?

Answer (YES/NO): YES